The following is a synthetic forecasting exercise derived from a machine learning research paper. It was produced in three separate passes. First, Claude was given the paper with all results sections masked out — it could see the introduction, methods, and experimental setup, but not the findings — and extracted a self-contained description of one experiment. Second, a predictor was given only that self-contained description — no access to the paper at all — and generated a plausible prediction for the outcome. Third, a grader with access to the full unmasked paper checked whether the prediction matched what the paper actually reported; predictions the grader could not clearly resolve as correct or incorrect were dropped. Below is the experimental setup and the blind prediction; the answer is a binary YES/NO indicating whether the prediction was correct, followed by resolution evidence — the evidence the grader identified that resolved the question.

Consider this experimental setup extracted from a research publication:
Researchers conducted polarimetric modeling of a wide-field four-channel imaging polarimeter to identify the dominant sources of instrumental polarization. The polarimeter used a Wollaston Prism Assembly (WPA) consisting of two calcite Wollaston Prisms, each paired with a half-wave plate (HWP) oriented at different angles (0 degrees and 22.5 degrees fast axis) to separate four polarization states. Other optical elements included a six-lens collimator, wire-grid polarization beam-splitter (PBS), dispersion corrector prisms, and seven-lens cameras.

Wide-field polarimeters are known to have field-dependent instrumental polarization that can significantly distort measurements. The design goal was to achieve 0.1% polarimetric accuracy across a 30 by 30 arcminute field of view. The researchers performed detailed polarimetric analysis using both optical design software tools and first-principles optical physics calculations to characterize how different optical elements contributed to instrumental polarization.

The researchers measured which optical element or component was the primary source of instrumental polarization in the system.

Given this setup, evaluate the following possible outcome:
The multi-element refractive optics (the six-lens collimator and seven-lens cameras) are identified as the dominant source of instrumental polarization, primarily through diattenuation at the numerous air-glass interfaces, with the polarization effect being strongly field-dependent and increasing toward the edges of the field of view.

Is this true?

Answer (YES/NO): NO